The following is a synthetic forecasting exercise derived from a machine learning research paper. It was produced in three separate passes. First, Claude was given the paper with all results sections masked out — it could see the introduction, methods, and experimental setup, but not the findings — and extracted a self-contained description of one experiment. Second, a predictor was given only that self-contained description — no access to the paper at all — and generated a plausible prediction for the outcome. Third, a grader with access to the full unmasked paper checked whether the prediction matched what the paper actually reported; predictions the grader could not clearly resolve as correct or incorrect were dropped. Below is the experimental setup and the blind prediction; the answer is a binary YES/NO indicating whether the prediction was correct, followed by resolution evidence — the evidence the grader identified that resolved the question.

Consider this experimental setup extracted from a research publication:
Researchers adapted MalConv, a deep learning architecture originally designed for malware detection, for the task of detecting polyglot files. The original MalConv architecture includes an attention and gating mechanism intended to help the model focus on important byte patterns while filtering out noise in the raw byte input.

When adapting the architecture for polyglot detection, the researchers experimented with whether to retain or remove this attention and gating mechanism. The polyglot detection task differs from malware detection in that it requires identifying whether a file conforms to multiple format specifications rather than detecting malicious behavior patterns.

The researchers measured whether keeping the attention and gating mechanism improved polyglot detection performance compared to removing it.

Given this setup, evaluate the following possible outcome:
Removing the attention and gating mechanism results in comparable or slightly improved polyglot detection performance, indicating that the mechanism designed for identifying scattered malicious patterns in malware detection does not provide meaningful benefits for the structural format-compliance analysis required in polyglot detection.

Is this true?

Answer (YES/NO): YES